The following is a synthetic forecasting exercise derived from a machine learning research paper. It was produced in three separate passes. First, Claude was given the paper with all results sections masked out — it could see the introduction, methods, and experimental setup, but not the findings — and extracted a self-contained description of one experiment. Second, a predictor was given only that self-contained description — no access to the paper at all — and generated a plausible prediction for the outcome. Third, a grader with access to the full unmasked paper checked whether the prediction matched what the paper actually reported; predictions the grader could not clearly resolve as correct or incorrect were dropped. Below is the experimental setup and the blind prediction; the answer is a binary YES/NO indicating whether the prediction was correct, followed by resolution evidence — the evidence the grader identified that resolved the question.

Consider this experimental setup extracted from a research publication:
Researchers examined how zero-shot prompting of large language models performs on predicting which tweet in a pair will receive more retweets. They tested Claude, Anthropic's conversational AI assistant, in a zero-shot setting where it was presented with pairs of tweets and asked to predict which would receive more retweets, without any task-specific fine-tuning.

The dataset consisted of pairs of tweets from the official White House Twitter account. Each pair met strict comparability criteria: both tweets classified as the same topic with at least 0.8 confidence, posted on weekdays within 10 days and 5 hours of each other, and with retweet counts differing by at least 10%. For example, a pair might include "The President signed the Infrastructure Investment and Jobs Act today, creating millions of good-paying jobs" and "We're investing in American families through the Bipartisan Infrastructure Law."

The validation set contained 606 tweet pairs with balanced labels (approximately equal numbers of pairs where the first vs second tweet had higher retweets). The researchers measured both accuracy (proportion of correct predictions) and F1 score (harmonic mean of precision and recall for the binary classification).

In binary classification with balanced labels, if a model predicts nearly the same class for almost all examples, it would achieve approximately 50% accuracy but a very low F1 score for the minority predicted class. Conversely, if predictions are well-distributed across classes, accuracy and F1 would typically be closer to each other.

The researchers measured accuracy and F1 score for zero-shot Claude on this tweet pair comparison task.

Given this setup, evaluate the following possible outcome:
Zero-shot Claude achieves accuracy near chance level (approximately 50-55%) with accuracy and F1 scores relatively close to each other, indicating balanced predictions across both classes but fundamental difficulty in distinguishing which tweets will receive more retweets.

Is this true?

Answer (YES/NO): NO